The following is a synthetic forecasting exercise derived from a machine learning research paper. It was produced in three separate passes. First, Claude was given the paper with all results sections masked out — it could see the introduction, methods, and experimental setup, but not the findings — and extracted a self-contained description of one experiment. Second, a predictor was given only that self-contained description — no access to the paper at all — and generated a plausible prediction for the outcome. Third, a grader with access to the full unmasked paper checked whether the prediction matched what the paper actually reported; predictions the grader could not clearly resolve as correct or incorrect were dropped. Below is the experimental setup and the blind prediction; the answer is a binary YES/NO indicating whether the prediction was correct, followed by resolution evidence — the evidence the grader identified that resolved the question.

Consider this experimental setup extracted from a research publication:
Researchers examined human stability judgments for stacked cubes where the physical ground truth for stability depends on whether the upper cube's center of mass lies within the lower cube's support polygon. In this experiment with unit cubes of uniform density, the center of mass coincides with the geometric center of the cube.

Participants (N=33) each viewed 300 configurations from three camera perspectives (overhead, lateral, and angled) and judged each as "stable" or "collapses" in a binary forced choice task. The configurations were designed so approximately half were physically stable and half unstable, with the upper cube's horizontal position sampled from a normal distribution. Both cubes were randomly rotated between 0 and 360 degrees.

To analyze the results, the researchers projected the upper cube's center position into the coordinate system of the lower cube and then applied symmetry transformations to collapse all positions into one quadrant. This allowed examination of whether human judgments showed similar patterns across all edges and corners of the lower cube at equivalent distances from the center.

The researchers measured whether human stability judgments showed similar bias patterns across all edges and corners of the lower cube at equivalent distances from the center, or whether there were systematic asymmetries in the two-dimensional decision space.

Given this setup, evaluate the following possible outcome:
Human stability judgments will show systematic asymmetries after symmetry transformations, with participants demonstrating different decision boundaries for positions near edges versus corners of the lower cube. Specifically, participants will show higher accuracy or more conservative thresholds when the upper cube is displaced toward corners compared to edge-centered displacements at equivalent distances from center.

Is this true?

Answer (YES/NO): YES